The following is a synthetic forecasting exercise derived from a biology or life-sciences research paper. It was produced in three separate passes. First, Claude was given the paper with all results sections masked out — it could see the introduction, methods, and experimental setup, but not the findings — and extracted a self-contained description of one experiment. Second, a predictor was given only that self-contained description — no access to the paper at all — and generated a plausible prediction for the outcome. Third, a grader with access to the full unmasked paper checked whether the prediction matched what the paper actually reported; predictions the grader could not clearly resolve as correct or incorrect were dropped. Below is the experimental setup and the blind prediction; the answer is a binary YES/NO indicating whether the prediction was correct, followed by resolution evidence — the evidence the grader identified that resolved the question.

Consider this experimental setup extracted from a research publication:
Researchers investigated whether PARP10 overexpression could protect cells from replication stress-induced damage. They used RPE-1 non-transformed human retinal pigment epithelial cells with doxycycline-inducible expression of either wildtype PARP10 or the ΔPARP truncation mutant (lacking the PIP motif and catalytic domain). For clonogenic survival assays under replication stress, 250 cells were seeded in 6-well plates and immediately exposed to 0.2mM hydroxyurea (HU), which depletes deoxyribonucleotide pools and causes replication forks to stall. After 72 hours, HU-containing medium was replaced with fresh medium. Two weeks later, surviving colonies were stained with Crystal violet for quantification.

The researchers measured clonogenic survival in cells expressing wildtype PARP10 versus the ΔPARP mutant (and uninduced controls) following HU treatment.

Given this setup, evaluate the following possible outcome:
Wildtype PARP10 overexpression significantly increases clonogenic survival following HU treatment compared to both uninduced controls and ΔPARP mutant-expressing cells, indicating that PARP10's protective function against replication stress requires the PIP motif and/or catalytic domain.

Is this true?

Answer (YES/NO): YES